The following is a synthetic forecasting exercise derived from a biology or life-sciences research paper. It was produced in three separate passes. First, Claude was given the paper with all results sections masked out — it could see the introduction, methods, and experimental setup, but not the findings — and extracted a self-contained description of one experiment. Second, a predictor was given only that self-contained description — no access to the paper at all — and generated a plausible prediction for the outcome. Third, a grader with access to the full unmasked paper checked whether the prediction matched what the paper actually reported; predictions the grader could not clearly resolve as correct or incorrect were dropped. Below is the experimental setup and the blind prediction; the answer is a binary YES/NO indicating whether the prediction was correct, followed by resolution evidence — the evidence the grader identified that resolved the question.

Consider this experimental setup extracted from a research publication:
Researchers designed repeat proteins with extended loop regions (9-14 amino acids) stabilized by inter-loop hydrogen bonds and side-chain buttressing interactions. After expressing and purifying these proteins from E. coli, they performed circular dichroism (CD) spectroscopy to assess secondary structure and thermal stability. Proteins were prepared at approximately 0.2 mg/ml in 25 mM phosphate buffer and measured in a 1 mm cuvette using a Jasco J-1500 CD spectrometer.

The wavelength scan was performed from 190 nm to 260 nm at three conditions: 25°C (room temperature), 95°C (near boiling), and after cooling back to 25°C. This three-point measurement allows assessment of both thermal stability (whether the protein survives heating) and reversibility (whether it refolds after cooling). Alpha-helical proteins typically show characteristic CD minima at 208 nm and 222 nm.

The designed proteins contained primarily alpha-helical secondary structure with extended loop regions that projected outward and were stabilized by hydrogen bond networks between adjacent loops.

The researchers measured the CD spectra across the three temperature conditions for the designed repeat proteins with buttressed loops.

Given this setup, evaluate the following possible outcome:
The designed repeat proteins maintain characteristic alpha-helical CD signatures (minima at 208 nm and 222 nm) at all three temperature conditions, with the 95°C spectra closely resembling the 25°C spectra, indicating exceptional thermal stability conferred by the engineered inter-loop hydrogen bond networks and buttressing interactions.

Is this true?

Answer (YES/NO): NO